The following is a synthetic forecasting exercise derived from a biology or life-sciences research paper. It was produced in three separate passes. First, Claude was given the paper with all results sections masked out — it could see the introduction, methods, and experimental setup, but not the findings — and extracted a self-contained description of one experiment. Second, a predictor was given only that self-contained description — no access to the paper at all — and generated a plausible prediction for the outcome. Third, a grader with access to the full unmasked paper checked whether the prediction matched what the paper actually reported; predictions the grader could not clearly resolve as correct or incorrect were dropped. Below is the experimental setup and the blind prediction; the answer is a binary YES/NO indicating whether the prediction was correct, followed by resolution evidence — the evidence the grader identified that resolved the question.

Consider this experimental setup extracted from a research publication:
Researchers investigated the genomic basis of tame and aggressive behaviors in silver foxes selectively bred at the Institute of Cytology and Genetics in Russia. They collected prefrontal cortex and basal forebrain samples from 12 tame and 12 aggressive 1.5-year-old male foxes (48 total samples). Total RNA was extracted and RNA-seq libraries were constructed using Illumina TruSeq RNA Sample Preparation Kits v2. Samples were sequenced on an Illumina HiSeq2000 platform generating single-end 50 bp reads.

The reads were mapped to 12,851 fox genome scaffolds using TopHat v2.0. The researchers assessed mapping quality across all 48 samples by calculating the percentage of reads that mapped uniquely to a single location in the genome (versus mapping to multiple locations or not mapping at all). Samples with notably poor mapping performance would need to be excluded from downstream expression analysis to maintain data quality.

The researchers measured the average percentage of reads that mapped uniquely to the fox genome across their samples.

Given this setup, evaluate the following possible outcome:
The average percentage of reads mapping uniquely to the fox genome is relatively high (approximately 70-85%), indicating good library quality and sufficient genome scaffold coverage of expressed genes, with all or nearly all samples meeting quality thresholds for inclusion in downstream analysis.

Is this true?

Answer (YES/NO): NO